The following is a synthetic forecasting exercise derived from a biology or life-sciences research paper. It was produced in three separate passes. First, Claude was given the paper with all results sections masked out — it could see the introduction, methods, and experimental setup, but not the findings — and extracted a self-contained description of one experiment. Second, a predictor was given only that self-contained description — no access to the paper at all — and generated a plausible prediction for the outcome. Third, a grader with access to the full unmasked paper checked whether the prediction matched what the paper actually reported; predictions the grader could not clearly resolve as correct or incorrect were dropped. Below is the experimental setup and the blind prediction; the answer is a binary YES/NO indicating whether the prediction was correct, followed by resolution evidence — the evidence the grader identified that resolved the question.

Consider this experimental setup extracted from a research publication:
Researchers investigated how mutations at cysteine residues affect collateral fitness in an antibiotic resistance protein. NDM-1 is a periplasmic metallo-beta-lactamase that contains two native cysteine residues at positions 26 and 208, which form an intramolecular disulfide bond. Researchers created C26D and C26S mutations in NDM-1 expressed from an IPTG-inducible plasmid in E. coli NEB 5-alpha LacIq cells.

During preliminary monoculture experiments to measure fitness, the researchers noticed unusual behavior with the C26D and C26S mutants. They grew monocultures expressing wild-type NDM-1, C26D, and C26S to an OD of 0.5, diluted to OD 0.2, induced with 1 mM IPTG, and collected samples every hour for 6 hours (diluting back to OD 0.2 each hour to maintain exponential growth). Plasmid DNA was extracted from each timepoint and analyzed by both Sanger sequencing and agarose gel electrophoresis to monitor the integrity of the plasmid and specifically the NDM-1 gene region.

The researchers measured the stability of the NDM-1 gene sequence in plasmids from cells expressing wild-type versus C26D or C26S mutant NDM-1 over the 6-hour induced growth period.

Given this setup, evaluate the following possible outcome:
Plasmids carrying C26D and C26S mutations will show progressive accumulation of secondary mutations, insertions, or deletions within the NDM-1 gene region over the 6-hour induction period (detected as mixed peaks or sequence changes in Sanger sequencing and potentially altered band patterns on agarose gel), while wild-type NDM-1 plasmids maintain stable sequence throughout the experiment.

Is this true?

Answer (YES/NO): YES